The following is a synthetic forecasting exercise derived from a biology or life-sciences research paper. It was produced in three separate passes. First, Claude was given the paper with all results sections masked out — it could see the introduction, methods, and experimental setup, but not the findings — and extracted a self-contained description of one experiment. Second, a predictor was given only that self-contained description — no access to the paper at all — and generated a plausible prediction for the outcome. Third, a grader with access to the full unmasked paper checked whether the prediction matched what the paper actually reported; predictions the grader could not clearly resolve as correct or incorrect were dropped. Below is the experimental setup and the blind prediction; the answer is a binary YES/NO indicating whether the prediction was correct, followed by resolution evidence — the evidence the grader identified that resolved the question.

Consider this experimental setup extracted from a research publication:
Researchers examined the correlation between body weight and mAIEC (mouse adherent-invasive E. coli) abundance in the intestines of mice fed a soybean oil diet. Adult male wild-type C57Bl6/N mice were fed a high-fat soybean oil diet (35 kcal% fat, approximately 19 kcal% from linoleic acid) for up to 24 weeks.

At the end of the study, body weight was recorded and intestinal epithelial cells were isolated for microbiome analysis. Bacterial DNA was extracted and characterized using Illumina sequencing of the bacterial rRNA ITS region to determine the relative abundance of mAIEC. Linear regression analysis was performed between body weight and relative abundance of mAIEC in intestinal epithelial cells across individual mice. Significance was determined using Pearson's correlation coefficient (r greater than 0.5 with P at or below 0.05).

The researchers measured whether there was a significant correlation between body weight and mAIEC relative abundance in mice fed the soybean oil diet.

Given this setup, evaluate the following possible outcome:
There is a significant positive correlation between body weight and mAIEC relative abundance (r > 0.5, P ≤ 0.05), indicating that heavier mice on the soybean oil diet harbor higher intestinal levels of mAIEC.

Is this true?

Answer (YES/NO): YES